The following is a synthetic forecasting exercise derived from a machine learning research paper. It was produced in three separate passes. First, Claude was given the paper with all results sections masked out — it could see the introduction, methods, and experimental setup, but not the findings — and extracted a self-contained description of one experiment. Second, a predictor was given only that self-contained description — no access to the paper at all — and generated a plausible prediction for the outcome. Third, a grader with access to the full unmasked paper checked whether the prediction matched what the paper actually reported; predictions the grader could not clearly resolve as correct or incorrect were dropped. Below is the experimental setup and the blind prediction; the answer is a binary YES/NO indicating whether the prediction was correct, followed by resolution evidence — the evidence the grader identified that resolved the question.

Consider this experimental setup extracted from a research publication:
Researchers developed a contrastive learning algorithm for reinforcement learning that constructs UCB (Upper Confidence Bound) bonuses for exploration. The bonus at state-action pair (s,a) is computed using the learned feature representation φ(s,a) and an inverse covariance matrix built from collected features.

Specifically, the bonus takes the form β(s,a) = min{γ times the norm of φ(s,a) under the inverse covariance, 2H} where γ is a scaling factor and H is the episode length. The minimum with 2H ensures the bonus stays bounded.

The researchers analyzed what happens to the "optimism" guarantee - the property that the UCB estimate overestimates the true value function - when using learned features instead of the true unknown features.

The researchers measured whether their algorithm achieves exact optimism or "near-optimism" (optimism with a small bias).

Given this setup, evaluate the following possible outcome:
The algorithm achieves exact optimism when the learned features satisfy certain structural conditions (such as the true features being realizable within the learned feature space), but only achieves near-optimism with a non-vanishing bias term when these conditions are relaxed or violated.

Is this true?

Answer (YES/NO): NO